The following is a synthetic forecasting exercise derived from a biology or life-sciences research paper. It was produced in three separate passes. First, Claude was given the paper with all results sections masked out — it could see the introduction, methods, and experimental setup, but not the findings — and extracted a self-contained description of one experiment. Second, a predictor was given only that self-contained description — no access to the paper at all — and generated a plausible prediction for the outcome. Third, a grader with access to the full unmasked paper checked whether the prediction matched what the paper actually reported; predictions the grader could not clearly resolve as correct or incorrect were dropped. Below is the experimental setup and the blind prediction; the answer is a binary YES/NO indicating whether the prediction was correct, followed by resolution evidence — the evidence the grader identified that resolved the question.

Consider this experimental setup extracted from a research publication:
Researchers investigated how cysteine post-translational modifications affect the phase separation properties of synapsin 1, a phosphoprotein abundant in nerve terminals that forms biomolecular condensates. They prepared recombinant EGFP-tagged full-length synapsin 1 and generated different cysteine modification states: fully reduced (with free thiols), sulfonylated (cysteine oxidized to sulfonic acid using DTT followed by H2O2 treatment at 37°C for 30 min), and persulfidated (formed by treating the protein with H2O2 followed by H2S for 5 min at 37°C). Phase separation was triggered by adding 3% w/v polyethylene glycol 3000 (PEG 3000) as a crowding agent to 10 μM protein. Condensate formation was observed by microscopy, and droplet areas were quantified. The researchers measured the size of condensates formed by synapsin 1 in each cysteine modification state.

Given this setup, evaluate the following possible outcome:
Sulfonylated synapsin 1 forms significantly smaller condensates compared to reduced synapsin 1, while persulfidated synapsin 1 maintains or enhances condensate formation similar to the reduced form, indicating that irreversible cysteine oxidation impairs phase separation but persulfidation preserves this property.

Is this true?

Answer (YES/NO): NO